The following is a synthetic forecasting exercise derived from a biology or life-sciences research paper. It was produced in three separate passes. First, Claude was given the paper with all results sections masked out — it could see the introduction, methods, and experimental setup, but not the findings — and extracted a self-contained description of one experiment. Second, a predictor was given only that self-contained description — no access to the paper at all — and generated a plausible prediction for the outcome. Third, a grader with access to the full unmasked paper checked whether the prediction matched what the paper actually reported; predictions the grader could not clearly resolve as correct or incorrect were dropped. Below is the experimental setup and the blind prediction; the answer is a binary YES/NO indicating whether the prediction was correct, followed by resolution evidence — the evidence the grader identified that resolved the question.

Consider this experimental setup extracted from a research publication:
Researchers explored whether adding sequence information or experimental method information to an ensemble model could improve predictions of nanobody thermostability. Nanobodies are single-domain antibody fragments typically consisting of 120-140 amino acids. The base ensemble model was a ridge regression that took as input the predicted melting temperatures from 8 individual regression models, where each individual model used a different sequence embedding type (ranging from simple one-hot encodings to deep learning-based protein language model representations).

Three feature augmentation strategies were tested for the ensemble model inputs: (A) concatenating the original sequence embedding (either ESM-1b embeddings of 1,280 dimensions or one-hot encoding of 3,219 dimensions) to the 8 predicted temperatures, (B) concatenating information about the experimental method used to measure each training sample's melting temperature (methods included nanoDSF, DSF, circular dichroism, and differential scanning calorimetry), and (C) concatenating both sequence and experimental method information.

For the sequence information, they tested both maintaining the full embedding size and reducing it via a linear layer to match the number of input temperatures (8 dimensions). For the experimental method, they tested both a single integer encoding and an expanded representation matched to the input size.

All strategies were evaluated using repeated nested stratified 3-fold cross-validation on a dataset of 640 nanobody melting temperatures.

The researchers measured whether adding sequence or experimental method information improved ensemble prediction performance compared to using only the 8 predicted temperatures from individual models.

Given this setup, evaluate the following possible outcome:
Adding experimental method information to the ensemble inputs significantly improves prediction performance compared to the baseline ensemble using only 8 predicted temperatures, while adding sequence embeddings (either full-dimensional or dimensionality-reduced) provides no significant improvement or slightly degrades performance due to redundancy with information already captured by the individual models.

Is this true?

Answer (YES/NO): NO